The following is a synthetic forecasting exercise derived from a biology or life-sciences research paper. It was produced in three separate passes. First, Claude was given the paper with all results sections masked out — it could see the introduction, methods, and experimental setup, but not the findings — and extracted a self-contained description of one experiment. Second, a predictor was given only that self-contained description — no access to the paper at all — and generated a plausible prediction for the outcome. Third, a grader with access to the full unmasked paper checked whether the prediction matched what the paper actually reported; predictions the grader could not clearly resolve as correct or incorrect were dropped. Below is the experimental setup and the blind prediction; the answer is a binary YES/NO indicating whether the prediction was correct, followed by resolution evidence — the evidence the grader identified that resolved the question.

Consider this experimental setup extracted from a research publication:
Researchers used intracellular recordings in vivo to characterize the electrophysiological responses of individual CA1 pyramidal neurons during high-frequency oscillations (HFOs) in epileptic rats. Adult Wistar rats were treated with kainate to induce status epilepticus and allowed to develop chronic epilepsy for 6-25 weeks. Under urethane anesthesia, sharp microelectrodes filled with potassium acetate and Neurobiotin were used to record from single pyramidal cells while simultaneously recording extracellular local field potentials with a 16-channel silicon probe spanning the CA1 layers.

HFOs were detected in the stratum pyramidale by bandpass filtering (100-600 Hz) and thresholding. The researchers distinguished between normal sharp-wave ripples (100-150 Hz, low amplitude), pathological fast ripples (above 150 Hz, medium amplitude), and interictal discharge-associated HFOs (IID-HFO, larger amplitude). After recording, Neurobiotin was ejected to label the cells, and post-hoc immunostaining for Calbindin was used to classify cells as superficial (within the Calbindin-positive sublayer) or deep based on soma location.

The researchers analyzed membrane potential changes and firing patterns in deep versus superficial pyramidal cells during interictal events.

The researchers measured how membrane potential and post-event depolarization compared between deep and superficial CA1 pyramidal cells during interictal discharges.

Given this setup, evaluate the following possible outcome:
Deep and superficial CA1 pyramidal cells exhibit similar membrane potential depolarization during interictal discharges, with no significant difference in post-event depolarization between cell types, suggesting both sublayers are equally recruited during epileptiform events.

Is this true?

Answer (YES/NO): NO